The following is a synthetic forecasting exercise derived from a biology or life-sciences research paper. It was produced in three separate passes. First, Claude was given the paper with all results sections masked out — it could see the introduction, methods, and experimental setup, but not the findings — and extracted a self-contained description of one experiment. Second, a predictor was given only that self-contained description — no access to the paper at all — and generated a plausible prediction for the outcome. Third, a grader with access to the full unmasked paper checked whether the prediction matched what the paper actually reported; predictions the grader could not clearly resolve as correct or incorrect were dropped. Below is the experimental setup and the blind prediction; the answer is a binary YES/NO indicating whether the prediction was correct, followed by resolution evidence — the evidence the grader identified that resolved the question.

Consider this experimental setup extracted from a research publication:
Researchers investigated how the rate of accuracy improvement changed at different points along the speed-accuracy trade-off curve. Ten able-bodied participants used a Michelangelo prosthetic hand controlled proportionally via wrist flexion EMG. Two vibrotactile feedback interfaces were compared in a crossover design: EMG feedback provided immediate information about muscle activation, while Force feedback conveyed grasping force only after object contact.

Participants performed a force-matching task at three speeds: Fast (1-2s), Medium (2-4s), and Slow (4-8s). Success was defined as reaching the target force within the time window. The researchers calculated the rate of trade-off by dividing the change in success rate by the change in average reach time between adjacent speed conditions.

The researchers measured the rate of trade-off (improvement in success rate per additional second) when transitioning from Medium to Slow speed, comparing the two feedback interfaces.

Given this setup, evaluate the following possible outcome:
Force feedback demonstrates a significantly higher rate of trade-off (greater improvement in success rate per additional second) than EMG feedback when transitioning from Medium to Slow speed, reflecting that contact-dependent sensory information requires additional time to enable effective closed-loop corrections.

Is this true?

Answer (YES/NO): NO